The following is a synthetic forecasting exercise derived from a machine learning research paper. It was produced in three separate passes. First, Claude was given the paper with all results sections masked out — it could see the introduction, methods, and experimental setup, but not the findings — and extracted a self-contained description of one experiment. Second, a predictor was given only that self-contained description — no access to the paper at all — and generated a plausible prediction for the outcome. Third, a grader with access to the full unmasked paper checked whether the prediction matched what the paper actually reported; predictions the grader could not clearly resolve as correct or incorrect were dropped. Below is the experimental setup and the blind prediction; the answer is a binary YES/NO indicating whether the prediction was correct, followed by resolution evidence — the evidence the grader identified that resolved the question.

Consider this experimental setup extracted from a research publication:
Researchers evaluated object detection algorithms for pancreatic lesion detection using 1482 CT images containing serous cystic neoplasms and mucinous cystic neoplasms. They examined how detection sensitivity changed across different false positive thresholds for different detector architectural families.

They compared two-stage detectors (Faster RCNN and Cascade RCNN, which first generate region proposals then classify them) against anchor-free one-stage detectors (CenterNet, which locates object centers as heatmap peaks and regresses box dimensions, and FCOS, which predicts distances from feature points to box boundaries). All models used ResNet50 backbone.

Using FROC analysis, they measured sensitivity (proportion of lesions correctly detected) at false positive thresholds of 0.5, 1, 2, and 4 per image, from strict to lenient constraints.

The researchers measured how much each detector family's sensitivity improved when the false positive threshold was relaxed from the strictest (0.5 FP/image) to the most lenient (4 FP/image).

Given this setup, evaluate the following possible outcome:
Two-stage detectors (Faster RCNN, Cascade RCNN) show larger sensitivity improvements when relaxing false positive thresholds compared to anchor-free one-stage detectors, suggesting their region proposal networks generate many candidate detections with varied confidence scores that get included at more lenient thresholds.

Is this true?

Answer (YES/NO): NO